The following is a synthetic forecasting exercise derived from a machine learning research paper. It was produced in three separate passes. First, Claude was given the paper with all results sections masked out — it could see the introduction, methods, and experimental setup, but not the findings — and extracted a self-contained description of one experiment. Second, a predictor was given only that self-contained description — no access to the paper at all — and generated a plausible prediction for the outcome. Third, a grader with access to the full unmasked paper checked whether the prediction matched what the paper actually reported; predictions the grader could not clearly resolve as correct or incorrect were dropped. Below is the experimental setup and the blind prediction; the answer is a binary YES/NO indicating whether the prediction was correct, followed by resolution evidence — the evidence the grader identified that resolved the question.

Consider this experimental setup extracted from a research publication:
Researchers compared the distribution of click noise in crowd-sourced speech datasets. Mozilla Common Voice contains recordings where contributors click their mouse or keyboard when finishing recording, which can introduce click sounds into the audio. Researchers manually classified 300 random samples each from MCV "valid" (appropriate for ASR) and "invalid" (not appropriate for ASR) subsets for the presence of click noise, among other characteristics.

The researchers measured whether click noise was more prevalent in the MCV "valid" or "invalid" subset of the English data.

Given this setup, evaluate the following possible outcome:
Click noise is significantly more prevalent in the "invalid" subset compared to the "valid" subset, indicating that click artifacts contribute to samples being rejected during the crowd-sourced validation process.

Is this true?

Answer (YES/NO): NO